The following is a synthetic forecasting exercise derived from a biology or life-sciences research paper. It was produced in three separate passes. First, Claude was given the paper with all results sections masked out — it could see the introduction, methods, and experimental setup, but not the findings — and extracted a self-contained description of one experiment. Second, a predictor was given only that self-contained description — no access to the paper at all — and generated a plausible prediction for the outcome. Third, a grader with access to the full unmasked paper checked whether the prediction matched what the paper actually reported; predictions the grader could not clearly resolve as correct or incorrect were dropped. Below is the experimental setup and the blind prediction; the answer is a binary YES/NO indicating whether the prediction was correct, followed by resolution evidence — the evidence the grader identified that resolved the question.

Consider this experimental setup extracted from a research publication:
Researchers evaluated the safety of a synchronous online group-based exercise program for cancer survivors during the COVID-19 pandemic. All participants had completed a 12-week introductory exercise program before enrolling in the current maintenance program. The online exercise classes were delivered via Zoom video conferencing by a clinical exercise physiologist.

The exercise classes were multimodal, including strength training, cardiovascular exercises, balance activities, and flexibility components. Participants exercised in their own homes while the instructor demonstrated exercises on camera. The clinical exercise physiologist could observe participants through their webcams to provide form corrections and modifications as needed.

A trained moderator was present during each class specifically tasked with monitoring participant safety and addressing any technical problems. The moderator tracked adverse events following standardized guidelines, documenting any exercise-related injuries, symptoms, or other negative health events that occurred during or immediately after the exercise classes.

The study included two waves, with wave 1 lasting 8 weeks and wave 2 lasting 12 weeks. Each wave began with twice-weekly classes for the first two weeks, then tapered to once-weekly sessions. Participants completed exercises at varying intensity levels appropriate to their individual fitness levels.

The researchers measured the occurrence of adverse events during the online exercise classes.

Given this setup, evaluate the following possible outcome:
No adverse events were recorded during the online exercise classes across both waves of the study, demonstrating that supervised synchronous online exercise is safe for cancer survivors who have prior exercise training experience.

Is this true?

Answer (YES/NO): YES